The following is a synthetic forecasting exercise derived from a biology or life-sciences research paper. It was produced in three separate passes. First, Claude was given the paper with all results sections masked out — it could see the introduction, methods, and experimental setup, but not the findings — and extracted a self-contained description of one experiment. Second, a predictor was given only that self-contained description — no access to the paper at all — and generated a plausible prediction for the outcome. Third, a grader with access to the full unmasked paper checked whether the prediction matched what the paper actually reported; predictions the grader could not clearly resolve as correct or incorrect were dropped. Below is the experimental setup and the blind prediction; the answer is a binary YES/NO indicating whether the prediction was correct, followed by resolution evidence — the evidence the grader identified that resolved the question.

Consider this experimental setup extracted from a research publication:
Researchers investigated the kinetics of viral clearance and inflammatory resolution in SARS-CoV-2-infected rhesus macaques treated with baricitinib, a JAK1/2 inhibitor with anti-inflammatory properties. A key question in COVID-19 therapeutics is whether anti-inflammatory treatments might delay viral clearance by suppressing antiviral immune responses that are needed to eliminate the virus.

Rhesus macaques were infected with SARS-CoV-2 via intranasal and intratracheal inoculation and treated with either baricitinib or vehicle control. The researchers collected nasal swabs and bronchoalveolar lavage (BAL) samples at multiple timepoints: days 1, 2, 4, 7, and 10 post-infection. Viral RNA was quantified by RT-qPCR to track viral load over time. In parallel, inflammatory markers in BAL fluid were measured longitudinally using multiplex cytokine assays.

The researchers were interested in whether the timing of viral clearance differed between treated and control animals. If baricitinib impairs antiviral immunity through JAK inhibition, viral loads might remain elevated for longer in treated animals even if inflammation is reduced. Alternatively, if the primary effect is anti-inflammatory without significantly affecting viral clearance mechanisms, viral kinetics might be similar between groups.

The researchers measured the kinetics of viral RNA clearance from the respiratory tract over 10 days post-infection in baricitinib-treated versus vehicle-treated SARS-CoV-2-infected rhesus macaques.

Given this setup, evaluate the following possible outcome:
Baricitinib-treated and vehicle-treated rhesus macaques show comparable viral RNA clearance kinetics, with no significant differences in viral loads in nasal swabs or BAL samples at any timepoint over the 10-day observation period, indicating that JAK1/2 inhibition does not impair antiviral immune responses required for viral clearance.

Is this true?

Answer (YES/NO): YES